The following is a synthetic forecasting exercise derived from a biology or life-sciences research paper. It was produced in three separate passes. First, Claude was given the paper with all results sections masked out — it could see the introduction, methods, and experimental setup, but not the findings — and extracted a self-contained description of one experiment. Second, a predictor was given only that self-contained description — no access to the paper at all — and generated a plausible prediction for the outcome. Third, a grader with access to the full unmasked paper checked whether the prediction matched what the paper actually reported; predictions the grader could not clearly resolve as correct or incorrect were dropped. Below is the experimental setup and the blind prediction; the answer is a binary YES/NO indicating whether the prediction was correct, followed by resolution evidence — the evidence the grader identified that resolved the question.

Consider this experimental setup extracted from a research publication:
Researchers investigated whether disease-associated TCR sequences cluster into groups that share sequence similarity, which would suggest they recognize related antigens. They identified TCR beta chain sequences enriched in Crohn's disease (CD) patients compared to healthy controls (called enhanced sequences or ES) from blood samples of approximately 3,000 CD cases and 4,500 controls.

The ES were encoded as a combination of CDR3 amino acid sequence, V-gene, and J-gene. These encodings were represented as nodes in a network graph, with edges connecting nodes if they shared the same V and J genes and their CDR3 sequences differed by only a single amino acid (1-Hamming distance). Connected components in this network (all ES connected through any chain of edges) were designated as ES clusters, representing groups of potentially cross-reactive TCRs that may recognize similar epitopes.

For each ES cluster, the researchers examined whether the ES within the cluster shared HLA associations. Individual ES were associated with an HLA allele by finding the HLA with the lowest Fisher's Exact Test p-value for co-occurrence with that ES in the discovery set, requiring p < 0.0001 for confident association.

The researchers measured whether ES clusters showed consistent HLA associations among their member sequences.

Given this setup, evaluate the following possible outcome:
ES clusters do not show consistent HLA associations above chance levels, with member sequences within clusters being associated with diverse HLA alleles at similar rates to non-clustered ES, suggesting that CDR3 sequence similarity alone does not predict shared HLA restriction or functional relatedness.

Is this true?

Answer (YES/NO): NO